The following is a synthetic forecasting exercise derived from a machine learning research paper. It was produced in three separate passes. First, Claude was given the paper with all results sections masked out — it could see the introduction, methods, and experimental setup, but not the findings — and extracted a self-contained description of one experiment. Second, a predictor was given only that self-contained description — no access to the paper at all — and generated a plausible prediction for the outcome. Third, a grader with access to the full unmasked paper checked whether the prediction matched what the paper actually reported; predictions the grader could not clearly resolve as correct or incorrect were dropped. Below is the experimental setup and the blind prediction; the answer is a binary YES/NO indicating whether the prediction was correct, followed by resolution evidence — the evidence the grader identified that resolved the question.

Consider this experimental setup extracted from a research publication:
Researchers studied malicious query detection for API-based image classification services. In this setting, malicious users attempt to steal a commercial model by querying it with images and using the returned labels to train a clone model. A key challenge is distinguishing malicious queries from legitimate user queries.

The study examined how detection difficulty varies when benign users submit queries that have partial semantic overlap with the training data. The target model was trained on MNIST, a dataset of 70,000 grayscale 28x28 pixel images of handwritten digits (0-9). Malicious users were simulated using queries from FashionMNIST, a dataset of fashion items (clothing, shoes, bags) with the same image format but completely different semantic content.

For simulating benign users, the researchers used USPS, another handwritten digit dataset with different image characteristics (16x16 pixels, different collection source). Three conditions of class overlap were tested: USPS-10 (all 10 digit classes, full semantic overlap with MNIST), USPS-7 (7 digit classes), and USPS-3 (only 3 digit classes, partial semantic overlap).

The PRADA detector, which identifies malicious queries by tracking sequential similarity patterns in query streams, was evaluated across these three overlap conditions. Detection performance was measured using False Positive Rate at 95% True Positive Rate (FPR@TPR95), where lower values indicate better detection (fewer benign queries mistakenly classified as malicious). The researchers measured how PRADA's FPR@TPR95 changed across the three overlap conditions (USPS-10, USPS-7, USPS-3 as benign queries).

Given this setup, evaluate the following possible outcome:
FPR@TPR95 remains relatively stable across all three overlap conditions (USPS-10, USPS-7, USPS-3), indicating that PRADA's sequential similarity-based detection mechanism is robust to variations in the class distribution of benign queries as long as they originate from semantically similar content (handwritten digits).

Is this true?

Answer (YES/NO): NO